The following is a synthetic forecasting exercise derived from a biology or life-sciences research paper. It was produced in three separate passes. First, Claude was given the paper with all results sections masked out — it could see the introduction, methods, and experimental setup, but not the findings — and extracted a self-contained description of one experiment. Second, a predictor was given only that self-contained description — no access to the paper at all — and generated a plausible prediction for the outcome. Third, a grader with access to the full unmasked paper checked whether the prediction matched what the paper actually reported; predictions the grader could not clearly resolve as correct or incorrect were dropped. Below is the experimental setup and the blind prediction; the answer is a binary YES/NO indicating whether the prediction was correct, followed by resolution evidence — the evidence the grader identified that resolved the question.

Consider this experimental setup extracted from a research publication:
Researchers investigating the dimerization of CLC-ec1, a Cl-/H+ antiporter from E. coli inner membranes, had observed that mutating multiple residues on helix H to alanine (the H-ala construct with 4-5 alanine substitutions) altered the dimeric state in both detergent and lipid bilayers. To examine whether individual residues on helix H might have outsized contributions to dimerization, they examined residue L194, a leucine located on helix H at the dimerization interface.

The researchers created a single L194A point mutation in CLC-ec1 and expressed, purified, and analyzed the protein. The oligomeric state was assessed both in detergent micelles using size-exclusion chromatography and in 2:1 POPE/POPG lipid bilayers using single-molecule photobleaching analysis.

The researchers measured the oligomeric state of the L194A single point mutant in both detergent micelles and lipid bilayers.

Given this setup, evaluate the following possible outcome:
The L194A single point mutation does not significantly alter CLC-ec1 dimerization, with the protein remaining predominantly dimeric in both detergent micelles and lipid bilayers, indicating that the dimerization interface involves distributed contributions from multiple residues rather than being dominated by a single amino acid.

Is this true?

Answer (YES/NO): NO